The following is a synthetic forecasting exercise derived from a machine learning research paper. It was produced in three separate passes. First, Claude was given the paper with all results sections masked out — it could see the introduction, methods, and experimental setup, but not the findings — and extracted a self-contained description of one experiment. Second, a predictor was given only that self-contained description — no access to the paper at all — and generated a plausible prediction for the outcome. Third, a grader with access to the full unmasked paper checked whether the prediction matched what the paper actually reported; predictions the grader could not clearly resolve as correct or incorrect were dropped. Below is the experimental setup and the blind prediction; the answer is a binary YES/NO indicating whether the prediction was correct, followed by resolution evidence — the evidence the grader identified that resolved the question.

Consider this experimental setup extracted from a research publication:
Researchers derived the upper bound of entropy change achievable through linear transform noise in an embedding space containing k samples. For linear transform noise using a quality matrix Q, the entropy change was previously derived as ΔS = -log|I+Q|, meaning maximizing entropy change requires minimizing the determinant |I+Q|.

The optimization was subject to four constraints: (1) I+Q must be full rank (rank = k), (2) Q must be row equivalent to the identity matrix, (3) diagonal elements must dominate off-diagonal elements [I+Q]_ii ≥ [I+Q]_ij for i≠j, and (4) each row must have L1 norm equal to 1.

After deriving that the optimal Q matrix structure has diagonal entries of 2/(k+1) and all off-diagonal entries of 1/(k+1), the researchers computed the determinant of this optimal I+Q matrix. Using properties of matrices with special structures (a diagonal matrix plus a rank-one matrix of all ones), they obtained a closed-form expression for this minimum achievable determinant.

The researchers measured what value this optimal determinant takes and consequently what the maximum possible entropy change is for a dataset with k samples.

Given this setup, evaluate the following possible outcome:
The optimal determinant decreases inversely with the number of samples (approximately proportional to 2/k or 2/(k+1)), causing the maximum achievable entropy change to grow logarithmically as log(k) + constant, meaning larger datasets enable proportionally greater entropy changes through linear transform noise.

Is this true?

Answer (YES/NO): NO